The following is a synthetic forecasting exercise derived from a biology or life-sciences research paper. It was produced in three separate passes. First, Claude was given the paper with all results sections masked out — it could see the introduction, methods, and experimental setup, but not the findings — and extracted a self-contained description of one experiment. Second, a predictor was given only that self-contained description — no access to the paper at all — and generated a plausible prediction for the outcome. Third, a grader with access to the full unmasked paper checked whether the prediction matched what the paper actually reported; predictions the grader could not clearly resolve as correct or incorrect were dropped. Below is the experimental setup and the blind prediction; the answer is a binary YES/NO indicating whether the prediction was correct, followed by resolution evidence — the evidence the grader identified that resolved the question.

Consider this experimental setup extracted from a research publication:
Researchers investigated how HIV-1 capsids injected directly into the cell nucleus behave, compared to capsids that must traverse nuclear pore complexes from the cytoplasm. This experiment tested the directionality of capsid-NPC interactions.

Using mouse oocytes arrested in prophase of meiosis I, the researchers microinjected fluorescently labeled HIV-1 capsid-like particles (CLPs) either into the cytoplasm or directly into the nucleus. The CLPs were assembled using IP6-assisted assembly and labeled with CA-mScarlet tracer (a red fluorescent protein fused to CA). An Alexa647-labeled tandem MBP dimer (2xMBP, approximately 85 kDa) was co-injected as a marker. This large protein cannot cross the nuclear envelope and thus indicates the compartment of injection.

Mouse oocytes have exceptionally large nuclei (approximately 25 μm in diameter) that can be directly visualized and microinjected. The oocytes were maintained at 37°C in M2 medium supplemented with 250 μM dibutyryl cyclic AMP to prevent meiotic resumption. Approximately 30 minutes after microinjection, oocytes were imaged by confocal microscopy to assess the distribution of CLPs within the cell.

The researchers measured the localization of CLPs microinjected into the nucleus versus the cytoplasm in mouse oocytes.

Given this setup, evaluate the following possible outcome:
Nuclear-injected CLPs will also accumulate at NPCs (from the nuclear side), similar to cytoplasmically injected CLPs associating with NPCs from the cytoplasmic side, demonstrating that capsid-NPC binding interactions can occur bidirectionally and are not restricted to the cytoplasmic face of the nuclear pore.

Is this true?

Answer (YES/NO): NO